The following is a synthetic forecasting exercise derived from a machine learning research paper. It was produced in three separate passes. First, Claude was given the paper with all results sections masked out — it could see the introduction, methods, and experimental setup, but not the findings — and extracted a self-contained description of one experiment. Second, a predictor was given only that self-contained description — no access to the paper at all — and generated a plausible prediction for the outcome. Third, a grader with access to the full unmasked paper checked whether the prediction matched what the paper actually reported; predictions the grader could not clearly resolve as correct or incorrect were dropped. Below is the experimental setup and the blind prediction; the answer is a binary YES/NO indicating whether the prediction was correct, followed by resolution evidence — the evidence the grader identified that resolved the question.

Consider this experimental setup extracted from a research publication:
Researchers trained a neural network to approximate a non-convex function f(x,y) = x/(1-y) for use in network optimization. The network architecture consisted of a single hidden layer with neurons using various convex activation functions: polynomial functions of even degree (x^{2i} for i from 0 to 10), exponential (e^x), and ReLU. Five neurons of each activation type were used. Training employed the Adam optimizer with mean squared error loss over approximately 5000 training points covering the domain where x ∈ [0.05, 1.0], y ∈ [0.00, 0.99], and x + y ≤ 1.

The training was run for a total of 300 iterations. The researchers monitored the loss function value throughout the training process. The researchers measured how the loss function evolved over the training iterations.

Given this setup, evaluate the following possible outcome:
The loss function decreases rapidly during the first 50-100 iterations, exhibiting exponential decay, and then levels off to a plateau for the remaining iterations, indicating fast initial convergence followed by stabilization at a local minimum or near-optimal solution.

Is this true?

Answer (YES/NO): NO